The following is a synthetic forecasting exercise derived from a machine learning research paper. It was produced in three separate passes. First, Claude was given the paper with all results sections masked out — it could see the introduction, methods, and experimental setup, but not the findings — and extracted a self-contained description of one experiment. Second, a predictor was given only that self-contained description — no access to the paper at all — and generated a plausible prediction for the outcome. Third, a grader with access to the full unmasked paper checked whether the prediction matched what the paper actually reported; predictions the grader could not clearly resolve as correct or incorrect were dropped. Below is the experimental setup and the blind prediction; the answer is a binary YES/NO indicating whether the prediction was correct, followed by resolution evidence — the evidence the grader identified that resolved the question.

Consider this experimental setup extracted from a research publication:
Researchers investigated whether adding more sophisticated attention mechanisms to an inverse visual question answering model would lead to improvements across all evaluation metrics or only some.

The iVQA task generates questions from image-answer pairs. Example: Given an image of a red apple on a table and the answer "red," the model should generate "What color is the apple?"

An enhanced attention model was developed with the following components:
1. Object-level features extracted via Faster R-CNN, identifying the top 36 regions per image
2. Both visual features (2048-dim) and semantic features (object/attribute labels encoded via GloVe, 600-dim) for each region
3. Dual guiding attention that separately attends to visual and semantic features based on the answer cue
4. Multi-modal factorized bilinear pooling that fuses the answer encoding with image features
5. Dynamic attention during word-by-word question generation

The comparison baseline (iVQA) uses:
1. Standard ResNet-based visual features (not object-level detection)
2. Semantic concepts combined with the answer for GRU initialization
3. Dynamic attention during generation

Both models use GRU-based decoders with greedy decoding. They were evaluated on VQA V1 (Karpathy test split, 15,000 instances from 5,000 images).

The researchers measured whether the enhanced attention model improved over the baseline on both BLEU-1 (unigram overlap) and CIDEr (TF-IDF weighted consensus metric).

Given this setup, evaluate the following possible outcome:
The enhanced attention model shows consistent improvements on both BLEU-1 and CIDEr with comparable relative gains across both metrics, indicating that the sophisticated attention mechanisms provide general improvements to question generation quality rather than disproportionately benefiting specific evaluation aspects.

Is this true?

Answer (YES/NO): NO